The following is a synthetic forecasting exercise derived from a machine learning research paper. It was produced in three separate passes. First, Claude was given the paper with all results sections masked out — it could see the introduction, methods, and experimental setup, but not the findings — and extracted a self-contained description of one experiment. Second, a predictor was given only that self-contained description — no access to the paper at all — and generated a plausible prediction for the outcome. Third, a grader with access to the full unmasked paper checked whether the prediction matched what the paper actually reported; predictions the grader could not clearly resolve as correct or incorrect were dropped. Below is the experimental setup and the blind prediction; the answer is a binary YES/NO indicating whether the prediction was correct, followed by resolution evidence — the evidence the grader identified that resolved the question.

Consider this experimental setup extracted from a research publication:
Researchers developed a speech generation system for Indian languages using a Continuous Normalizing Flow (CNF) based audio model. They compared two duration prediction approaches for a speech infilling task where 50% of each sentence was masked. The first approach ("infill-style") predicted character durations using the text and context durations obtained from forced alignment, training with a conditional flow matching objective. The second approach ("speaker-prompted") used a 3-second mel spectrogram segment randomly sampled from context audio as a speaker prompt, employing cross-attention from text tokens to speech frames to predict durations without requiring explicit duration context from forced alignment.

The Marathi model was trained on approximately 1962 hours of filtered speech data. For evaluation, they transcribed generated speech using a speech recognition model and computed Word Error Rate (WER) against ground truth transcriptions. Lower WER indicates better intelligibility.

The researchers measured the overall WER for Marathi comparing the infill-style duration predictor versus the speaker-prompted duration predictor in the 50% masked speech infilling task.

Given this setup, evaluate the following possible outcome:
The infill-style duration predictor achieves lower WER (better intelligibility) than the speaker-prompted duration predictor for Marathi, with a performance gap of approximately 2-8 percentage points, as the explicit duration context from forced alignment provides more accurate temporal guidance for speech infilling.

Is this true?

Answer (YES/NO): NO